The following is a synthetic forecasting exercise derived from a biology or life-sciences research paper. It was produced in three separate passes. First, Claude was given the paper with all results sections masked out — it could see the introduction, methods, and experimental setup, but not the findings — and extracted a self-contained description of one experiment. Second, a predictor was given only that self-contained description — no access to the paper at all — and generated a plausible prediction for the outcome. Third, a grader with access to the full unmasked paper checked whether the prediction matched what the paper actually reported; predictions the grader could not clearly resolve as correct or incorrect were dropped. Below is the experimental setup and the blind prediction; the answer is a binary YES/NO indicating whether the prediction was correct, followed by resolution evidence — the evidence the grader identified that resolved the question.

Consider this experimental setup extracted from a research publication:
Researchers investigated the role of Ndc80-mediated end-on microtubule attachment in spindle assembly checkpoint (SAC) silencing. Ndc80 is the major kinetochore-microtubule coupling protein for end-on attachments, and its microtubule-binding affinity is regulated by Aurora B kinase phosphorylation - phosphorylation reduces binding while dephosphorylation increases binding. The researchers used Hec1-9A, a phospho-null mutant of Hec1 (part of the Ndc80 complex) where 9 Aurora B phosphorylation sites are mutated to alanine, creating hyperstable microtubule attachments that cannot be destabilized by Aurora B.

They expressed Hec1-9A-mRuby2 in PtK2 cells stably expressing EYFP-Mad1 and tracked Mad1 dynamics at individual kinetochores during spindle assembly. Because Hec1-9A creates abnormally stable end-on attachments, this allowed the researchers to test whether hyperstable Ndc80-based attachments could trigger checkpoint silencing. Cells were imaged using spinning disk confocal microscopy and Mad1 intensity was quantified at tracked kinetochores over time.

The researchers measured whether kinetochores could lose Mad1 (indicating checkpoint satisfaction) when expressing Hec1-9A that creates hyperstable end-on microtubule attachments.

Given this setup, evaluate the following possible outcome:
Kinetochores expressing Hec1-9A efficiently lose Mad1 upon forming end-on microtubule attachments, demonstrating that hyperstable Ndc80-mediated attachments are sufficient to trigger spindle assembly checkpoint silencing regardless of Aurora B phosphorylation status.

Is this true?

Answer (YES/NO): YES